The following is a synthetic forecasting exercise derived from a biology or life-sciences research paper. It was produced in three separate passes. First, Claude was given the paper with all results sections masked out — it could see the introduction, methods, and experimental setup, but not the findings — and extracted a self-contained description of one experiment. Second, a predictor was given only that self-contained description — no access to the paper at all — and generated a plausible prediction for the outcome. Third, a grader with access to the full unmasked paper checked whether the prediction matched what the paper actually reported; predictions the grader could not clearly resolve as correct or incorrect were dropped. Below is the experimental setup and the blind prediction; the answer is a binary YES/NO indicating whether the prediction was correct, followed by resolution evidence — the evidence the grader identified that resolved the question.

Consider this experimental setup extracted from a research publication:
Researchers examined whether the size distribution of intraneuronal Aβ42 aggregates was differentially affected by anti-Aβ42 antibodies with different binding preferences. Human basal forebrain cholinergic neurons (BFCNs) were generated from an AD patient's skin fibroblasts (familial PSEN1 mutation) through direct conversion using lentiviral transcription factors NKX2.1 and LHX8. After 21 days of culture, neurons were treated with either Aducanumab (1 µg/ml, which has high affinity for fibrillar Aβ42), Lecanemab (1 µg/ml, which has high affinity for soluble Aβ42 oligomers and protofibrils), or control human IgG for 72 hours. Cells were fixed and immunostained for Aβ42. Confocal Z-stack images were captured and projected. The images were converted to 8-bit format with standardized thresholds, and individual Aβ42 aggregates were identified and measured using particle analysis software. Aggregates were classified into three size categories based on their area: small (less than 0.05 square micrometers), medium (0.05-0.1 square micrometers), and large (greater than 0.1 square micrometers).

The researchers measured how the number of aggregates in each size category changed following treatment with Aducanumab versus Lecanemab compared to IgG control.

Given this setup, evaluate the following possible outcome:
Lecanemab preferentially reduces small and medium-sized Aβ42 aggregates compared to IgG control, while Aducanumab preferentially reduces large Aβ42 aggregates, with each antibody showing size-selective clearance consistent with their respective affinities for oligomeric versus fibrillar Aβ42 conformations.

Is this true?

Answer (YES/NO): NO